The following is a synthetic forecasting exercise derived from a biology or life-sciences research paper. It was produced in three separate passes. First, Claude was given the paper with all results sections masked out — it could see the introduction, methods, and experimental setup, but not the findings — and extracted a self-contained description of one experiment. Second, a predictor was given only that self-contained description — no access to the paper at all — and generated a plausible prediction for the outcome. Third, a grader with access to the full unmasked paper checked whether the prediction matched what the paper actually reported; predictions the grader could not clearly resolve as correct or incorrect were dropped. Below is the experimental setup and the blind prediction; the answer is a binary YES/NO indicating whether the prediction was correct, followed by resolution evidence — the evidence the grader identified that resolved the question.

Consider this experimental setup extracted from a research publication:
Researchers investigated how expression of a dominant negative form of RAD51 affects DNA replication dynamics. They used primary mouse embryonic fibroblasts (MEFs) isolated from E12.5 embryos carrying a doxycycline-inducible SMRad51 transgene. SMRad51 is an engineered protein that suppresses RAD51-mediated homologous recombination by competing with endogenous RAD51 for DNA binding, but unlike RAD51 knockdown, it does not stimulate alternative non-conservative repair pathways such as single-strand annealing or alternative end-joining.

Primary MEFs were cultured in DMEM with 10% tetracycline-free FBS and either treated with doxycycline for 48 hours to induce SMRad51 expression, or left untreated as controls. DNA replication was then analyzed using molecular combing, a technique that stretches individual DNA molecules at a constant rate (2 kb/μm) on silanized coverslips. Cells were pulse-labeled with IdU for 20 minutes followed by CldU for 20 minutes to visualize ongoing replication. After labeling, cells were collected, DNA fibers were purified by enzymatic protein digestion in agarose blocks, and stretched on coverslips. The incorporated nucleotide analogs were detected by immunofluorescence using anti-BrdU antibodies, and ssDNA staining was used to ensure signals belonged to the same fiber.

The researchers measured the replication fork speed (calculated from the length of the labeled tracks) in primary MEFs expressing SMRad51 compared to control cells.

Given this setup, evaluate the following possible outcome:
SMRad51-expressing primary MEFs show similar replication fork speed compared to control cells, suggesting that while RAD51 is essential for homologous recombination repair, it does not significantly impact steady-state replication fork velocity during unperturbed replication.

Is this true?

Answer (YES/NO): NO